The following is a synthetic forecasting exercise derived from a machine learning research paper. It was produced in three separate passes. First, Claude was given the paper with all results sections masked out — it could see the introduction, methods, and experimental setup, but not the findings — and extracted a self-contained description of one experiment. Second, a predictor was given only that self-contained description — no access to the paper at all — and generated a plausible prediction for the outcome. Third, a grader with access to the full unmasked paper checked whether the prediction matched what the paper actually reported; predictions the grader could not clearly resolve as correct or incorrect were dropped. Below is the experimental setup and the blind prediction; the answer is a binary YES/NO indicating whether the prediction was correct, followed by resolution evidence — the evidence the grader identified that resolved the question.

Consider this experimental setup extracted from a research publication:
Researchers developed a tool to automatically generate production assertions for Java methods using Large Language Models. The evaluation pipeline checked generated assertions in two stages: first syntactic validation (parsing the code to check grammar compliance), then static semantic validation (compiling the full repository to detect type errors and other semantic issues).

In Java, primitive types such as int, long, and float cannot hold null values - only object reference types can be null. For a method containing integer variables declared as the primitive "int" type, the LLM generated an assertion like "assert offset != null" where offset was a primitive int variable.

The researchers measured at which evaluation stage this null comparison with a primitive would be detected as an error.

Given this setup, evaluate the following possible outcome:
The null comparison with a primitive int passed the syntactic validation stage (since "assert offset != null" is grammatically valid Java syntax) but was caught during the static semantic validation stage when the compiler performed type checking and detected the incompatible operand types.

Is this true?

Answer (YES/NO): YES